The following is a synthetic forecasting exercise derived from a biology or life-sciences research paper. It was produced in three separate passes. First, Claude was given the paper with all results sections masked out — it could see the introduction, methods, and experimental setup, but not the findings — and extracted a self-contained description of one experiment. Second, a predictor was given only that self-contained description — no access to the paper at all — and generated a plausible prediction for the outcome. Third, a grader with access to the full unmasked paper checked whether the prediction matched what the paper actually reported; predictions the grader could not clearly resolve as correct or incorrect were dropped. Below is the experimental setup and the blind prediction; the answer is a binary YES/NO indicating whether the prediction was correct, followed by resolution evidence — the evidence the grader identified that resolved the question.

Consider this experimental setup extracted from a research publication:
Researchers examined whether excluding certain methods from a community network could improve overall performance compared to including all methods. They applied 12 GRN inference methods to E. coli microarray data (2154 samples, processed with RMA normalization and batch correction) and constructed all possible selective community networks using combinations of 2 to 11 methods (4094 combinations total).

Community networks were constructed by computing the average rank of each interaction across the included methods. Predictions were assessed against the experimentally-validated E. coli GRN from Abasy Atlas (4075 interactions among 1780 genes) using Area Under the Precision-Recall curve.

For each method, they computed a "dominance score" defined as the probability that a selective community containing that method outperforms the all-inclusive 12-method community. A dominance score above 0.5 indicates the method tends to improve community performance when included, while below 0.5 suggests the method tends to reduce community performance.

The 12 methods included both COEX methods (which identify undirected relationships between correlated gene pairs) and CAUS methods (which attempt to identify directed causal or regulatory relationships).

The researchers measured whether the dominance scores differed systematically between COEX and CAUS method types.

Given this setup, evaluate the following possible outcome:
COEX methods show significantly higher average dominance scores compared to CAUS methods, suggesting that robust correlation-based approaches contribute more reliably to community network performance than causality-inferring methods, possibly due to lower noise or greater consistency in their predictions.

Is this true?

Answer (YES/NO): NO